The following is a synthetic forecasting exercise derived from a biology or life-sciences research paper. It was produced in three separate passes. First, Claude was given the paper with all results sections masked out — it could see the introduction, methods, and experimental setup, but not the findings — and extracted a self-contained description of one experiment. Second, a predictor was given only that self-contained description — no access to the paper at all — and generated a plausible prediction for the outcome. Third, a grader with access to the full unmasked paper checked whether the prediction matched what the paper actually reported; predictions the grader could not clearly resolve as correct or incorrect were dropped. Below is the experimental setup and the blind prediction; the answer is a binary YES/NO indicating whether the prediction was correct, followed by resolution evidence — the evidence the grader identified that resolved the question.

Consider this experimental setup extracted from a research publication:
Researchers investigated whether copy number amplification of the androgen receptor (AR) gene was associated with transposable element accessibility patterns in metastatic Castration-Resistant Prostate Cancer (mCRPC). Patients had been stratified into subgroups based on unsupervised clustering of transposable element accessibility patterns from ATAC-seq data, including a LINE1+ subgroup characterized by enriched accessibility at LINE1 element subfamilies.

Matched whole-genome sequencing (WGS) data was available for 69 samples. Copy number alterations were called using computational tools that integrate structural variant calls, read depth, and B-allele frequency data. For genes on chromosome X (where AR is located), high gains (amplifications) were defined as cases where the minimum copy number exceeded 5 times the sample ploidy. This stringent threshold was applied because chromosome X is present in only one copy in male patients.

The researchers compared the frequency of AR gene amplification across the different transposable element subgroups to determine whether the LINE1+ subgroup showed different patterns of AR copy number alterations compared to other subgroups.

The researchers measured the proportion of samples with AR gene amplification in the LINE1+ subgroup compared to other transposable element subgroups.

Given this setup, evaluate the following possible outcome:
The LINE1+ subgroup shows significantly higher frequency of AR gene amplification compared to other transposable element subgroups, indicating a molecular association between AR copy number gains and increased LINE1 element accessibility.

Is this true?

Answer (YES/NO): YES